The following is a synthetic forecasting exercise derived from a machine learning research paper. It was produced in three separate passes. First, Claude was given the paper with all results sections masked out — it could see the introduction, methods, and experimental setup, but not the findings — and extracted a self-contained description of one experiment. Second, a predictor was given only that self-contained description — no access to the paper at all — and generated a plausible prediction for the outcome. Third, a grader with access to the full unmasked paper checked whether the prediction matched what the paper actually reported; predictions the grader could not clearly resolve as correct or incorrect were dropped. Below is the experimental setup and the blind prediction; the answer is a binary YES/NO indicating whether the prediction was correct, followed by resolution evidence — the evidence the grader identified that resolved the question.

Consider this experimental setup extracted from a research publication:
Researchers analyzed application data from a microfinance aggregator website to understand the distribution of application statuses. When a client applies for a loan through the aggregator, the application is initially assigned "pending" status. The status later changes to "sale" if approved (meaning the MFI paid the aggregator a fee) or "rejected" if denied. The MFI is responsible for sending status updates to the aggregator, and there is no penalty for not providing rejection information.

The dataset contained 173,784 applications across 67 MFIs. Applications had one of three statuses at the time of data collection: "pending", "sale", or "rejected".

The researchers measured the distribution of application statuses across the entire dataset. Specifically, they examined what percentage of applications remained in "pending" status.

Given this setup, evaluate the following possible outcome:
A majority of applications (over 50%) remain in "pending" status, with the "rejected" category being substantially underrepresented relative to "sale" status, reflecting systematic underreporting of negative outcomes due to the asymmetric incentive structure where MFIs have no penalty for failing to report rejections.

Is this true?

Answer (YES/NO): YES